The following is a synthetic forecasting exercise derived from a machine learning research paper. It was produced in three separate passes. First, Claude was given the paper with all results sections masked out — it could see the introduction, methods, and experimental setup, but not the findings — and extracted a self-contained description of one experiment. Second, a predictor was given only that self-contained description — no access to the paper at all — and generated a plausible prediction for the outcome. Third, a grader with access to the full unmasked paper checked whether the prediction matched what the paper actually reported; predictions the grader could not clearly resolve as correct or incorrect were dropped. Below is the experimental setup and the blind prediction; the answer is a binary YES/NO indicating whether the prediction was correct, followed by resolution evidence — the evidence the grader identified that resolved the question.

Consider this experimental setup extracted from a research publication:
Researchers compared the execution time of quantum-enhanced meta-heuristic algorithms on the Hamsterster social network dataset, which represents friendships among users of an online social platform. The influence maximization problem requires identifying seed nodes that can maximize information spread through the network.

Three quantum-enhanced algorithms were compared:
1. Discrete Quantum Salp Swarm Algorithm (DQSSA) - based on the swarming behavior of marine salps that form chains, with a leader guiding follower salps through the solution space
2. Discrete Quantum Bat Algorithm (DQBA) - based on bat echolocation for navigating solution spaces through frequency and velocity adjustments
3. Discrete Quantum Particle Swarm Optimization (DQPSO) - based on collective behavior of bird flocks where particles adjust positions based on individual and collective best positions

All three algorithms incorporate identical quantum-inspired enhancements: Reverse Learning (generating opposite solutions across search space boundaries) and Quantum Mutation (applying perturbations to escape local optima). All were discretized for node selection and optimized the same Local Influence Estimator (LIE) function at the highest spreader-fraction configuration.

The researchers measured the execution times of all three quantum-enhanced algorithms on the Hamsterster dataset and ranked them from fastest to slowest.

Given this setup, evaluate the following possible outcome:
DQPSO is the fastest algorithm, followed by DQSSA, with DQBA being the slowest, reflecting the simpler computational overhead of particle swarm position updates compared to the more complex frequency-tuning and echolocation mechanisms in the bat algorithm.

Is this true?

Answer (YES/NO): NO